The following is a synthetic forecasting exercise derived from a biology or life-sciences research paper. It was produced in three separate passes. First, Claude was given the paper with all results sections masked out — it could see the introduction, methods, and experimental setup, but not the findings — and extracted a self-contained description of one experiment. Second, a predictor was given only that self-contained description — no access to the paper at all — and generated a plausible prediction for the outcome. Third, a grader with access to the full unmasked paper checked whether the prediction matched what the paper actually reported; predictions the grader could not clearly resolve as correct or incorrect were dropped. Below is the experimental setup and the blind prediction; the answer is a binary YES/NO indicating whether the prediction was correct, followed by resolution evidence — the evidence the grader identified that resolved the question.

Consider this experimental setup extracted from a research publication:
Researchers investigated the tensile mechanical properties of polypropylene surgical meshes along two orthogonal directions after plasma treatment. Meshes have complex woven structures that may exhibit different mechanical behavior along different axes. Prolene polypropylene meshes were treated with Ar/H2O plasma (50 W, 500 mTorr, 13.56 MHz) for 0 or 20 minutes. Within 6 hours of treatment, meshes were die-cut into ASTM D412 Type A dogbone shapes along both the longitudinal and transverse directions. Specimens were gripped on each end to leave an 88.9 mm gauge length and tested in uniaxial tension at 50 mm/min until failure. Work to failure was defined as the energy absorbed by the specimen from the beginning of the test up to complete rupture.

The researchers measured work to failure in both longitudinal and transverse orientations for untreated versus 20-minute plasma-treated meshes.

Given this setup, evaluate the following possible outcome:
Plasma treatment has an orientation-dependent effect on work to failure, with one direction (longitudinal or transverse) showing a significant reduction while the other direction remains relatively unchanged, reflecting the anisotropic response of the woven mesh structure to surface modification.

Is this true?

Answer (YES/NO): NO